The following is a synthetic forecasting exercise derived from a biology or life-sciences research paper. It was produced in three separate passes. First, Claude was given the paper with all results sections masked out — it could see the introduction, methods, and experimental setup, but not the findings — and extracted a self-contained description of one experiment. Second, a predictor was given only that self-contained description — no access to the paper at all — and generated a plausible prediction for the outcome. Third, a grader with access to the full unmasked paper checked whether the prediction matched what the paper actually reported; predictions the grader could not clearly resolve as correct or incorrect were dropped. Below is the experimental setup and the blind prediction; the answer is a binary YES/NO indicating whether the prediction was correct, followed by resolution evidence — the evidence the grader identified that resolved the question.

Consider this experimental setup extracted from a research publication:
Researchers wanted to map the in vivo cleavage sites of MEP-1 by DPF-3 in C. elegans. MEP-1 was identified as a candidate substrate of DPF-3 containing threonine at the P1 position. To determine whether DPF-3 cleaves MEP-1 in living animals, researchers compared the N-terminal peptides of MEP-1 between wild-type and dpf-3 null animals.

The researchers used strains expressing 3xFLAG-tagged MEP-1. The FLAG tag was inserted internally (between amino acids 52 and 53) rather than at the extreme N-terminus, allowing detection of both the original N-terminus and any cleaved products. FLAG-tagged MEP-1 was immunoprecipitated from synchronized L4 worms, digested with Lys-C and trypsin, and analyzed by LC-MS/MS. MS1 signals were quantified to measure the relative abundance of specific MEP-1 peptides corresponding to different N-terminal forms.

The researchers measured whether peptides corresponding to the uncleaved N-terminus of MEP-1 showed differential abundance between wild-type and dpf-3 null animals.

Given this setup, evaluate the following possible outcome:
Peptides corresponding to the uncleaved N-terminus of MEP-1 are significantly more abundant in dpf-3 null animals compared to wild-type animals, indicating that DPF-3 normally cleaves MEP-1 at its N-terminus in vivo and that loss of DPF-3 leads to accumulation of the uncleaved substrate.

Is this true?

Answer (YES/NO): YES